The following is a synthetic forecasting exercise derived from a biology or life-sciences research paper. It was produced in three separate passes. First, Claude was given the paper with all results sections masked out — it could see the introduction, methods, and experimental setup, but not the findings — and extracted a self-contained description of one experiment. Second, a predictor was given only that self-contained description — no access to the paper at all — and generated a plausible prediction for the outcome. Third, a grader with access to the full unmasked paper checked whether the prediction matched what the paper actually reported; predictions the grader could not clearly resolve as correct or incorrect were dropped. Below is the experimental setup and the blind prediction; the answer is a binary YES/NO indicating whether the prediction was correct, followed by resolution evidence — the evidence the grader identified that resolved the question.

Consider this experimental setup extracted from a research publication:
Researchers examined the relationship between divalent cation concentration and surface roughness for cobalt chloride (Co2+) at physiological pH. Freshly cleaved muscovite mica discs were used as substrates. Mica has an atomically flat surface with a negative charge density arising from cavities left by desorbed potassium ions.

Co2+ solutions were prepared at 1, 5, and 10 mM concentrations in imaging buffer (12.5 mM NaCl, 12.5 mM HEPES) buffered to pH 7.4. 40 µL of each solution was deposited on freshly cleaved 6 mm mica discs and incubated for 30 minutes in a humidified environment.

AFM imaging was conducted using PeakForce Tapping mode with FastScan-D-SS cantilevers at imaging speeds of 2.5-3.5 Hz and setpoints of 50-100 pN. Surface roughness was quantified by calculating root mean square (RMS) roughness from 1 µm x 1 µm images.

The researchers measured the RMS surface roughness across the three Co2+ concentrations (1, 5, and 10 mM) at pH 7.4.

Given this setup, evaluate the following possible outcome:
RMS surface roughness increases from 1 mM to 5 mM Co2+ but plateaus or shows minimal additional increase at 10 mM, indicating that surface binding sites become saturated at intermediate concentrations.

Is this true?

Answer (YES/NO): NO